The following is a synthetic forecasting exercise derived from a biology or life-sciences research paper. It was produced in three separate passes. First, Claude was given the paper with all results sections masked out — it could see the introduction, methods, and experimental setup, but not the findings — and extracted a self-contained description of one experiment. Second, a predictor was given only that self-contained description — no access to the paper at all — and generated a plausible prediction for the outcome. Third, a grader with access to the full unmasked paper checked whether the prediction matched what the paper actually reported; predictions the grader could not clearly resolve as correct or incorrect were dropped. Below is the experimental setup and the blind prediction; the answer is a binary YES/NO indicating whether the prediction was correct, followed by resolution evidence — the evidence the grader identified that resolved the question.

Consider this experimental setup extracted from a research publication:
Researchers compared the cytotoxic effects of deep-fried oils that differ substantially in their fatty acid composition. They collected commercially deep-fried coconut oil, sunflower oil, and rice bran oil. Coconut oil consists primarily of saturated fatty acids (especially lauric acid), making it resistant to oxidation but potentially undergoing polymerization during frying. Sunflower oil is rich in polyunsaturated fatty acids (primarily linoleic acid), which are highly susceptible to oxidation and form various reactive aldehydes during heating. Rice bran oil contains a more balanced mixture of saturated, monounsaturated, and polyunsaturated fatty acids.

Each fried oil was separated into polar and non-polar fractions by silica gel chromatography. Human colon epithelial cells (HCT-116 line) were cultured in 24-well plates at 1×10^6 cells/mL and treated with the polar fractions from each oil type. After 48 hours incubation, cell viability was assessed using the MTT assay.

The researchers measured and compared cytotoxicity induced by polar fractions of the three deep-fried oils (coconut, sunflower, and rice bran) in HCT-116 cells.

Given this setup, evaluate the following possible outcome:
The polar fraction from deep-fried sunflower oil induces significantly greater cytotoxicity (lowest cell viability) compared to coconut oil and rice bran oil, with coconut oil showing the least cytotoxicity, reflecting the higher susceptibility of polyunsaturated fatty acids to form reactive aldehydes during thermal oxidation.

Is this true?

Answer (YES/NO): YES